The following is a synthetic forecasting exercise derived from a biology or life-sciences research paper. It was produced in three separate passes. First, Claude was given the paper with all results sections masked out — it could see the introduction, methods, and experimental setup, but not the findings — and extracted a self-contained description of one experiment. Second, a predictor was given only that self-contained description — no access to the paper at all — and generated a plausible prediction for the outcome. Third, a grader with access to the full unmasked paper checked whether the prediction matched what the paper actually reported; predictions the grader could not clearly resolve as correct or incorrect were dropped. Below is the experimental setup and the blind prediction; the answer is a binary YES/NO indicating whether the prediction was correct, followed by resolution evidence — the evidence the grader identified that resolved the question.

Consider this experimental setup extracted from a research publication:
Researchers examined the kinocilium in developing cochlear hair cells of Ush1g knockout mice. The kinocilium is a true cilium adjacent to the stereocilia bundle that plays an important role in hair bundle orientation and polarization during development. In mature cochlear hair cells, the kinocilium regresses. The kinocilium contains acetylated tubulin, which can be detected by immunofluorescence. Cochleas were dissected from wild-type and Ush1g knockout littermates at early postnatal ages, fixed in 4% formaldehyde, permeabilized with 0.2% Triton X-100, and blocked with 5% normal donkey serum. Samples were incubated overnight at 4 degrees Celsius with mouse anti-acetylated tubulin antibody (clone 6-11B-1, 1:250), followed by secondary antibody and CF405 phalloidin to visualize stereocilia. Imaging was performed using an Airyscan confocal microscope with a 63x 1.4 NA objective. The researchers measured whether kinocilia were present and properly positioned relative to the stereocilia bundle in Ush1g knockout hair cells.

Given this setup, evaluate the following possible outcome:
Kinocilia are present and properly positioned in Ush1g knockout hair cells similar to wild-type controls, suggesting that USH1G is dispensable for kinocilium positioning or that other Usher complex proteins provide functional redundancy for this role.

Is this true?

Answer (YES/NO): NO